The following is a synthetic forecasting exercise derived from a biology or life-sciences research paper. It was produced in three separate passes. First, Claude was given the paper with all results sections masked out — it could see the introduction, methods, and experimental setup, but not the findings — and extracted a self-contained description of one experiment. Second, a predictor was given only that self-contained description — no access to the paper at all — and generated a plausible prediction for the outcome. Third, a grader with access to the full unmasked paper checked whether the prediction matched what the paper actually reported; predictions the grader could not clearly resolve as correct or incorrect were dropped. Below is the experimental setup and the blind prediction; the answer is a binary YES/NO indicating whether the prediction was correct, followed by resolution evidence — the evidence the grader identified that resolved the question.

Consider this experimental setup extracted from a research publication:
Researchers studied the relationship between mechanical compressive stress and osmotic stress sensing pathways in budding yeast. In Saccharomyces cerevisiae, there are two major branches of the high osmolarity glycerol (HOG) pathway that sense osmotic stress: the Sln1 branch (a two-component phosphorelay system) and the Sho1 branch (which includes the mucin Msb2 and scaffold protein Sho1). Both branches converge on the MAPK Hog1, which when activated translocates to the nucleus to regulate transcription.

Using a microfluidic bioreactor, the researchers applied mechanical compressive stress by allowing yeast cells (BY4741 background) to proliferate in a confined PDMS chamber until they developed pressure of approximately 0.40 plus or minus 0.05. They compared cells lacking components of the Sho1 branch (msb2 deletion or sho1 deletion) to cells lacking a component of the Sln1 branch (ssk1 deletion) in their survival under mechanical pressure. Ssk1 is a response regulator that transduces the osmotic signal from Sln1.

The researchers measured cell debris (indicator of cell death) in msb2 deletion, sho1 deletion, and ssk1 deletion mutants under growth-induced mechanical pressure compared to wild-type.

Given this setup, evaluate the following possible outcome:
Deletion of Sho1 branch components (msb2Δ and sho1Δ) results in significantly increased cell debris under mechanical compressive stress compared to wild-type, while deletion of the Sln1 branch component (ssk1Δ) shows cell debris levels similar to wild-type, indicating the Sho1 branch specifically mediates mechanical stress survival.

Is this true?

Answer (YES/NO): YES